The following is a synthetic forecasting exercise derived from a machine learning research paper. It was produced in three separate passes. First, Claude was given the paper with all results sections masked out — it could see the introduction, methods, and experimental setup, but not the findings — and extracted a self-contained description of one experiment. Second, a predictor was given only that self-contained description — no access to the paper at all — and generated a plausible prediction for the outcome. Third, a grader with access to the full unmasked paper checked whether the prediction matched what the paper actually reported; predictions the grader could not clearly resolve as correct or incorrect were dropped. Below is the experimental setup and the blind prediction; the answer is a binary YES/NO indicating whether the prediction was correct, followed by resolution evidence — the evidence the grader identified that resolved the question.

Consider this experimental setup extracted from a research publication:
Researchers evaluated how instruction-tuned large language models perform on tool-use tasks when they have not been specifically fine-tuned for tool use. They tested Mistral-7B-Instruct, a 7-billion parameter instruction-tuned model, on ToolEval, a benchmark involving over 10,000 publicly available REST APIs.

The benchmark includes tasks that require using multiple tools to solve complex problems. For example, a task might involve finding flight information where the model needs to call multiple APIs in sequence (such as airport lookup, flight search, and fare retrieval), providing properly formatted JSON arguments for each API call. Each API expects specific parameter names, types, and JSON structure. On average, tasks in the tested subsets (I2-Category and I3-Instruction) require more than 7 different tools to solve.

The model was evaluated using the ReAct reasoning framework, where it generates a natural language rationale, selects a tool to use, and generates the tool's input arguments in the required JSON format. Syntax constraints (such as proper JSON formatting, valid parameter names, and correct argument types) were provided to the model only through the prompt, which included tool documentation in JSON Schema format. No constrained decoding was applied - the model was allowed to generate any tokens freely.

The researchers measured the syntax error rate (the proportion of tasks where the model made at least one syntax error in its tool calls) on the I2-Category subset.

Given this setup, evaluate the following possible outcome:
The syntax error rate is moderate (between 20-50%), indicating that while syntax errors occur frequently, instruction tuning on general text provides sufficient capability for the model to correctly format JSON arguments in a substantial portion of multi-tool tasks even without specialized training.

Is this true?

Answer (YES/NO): NO